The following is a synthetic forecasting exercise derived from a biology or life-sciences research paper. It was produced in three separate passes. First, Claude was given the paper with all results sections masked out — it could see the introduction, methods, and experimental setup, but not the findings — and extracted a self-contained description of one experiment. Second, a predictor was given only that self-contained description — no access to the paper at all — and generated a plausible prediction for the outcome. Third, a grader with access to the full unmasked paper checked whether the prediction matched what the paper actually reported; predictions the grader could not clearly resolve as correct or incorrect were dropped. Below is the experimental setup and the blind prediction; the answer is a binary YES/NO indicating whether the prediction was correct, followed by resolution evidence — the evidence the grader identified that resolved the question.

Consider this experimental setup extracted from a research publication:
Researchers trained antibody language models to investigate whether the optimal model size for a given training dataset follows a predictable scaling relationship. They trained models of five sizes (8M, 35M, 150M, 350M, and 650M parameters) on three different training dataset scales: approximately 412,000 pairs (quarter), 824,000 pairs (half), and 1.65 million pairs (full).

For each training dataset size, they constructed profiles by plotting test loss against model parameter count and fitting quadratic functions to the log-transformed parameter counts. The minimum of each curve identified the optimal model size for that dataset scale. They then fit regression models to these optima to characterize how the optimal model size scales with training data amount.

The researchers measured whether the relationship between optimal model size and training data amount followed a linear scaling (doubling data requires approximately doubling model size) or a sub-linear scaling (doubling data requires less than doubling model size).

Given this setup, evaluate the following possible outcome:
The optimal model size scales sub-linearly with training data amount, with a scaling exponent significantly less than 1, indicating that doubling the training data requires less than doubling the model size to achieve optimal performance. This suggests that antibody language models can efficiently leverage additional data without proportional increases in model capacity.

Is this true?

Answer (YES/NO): NO